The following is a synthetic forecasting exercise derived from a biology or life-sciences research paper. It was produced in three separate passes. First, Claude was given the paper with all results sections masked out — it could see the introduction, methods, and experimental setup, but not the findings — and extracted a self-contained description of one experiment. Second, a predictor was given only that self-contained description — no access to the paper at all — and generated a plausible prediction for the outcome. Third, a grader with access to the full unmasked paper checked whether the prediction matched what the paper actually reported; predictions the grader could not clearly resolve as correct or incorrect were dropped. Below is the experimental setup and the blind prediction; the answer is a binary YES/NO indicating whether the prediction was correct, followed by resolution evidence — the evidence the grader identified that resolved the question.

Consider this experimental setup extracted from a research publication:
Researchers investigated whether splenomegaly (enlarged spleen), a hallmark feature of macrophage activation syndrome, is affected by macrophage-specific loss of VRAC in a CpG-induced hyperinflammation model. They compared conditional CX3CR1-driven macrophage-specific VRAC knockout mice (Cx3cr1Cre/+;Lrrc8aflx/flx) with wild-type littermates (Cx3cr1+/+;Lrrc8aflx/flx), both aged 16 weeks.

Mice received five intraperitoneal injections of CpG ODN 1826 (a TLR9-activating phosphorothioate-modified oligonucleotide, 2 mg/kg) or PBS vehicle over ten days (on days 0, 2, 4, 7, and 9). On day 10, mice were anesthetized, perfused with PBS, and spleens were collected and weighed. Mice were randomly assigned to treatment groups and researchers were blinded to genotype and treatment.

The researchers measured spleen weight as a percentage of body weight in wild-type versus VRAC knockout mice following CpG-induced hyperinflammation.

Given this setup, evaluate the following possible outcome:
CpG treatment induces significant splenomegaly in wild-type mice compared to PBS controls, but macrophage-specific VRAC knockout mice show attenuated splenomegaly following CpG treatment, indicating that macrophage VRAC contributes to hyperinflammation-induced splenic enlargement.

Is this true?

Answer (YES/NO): NO